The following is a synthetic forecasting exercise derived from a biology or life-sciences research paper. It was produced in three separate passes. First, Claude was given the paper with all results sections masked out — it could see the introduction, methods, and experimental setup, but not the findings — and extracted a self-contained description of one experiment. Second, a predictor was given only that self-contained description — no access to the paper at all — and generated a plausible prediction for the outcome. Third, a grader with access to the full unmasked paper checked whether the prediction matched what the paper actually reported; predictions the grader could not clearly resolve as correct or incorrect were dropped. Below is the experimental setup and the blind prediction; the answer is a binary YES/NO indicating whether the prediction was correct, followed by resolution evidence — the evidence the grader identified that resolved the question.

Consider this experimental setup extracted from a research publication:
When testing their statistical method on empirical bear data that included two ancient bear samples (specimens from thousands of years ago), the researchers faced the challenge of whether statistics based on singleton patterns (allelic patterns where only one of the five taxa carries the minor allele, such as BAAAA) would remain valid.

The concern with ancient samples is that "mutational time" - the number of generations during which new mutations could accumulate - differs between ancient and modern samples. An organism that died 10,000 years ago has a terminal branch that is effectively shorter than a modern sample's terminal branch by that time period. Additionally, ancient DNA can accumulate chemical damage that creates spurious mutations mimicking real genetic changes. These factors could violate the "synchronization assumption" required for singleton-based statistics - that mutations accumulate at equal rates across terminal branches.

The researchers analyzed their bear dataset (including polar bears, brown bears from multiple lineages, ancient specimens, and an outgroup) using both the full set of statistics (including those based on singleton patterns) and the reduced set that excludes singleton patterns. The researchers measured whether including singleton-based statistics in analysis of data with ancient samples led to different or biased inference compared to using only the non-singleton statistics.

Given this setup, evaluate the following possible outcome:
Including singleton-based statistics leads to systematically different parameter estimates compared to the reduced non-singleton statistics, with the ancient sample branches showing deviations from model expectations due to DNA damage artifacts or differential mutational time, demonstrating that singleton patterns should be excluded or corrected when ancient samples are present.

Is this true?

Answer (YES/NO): YES